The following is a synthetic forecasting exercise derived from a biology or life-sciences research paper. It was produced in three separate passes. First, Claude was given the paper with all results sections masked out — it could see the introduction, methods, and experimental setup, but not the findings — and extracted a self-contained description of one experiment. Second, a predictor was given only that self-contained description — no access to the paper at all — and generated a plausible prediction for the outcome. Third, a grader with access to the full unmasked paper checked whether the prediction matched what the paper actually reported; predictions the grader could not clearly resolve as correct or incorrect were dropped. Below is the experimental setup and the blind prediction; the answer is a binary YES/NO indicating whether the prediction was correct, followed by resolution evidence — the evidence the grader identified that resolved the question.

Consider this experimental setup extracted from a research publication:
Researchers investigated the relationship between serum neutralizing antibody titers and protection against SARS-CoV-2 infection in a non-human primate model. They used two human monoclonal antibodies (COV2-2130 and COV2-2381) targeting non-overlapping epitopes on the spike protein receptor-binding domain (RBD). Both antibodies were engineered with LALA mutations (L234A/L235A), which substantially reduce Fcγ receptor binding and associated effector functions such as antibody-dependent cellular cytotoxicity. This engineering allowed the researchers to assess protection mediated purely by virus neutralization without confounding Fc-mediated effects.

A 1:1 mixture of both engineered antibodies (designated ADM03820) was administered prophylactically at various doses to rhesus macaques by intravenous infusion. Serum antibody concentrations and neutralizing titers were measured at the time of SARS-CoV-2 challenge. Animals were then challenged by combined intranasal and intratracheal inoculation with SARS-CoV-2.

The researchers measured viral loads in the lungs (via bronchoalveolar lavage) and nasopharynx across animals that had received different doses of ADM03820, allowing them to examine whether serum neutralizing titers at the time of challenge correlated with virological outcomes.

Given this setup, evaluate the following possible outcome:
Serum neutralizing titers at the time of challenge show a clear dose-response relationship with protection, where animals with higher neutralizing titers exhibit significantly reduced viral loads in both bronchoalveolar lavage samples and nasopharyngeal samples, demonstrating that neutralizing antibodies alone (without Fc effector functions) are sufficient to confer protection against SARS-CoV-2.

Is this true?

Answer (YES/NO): YES